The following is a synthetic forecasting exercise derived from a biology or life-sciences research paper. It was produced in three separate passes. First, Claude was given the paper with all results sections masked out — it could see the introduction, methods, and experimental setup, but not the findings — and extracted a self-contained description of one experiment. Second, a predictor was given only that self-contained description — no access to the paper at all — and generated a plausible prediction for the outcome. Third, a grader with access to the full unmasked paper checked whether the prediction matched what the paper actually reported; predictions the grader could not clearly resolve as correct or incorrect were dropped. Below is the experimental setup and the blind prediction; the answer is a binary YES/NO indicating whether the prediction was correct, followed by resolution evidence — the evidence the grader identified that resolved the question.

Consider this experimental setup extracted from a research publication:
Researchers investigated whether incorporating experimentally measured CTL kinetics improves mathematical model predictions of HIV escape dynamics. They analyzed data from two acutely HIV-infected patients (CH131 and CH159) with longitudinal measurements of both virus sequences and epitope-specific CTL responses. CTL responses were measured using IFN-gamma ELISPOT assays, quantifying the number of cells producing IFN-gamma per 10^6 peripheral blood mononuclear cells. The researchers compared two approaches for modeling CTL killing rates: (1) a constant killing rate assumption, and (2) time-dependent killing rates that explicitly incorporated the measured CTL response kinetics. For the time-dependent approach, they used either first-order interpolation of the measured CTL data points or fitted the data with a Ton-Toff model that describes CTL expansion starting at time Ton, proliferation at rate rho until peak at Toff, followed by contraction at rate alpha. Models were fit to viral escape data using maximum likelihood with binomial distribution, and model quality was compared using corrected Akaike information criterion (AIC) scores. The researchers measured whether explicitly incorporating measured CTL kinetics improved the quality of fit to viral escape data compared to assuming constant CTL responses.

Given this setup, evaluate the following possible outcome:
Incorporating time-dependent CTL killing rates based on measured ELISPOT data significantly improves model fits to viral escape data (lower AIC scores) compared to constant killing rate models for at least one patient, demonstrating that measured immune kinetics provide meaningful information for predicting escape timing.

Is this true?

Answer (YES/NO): NO